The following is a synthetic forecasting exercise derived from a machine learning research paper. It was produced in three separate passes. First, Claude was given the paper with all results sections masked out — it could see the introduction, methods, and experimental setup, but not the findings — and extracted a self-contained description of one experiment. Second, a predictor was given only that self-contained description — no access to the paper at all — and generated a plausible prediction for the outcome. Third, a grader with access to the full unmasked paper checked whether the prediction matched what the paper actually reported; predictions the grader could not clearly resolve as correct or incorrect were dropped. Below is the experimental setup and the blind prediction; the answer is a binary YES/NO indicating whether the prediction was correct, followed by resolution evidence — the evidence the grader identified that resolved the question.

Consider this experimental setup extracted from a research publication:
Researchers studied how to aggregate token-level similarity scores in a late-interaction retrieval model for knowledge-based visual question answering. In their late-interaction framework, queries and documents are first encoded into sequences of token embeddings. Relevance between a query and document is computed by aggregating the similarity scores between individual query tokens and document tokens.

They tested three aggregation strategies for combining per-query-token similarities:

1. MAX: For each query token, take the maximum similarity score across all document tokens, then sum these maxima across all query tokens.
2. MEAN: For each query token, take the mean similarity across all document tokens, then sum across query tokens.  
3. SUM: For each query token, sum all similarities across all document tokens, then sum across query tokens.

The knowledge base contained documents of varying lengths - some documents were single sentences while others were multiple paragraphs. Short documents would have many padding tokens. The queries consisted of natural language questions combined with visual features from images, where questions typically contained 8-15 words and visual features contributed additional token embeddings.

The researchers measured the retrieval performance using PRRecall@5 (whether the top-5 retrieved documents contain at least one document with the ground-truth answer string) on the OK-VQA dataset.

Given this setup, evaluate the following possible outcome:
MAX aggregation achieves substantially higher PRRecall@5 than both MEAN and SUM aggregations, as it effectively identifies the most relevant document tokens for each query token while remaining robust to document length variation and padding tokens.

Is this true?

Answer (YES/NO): YES